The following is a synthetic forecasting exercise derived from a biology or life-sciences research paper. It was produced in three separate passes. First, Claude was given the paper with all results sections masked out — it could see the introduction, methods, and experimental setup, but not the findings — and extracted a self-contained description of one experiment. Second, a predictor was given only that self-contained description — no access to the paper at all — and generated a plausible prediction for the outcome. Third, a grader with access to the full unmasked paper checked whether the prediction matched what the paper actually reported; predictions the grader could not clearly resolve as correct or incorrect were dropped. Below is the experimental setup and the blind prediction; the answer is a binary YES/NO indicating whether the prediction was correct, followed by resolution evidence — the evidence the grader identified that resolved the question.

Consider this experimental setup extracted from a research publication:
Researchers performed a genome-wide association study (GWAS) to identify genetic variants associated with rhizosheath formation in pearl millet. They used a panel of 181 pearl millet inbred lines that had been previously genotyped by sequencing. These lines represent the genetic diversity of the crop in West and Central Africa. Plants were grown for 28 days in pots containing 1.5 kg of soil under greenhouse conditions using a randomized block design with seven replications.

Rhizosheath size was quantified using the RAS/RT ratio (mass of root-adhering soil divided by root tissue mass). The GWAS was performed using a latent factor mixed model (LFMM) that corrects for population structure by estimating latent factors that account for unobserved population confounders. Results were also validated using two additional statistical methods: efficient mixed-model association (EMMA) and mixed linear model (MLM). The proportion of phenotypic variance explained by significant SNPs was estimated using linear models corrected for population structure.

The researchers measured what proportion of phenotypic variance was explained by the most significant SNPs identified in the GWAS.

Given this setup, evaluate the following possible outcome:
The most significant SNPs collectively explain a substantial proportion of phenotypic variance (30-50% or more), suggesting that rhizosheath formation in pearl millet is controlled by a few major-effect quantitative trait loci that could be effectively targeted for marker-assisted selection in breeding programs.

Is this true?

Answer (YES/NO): NO